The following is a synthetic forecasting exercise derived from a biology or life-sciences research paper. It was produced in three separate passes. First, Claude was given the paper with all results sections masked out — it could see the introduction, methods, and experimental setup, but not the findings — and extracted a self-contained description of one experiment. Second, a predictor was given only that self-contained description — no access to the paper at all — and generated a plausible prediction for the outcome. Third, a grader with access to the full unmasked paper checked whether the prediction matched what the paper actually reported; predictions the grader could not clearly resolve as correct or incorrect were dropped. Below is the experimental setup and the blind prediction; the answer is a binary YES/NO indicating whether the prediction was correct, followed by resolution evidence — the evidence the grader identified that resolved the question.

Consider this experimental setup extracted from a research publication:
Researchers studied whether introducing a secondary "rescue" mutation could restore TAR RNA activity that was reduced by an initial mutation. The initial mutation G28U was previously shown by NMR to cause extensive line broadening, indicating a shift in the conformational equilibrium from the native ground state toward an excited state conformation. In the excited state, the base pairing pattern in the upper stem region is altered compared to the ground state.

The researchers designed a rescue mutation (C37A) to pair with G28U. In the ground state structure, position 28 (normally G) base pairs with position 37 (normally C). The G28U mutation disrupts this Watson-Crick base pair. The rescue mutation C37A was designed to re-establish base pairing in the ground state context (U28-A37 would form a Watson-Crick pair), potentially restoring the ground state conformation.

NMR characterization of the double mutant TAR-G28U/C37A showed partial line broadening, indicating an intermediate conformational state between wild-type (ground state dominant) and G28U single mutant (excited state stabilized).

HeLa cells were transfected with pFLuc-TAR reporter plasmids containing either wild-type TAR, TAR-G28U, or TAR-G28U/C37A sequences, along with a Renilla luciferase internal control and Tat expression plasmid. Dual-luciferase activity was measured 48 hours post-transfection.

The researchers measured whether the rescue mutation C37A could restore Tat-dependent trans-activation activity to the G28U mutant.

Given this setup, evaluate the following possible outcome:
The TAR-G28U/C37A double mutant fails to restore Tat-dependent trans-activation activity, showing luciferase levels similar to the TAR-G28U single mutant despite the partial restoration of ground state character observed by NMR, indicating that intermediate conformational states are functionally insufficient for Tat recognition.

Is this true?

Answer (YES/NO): NO